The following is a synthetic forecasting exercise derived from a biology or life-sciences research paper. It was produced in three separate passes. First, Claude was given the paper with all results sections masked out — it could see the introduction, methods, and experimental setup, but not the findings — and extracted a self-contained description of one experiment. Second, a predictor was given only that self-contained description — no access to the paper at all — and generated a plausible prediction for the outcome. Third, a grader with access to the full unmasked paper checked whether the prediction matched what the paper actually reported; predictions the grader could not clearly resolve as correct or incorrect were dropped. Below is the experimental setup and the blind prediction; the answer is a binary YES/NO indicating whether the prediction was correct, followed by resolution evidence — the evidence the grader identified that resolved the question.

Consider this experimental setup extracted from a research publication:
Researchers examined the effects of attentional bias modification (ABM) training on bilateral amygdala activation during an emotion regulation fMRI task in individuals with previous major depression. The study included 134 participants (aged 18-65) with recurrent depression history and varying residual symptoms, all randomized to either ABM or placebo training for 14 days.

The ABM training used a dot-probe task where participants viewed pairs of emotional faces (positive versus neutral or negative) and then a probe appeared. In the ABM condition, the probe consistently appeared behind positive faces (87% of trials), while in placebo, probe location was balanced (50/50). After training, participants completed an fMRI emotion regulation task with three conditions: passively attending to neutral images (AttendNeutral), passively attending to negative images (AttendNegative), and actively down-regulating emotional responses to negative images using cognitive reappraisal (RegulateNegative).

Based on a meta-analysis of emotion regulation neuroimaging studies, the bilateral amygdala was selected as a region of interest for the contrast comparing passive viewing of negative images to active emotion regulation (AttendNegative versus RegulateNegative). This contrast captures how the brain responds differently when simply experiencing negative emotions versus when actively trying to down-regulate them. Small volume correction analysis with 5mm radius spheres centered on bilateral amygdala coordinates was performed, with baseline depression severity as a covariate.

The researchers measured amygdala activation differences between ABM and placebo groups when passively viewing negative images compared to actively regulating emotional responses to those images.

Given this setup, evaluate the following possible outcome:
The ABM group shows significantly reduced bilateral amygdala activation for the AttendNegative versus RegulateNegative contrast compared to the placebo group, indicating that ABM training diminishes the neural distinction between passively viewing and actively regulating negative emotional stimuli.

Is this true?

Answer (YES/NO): NO